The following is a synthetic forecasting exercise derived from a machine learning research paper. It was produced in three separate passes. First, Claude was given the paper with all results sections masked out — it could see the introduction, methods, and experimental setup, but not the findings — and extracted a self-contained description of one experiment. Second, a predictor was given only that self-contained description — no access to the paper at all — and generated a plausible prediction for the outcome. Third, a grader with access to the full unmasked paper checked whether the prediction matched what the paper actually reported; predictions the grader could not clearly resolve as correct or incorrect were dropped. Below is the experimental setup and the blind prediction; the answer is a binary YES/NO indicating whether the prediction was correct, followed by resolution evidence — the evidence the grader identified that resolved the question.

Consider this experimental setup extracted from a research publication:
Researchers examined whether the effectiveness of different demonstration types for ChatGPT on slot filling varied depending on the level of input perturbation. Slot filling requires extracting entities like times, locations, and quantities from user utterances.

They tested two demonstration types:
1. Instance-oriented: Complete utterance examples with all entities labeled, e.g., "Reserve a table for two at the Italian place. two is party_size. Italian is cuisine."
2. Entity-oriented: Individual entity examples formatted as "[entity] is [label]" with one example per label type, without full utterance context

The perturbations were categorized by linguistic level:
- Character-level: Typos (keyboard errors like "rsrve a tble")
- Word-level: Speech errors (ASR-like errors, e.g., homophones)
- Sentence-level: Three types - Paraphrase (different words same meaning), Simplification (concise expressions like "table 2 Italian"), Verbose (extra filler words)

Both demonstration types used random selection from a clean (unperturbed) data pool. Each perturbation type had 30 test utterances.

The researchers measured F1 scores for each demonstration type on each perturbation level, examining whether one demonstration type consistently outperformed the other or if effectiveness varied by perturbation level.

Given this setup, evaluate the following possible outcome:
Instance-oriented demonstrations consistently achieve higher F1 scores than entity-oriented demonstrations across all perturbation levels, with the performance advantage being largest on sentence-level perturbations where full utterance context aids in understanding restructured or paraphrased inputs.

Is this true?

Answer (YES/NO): NO